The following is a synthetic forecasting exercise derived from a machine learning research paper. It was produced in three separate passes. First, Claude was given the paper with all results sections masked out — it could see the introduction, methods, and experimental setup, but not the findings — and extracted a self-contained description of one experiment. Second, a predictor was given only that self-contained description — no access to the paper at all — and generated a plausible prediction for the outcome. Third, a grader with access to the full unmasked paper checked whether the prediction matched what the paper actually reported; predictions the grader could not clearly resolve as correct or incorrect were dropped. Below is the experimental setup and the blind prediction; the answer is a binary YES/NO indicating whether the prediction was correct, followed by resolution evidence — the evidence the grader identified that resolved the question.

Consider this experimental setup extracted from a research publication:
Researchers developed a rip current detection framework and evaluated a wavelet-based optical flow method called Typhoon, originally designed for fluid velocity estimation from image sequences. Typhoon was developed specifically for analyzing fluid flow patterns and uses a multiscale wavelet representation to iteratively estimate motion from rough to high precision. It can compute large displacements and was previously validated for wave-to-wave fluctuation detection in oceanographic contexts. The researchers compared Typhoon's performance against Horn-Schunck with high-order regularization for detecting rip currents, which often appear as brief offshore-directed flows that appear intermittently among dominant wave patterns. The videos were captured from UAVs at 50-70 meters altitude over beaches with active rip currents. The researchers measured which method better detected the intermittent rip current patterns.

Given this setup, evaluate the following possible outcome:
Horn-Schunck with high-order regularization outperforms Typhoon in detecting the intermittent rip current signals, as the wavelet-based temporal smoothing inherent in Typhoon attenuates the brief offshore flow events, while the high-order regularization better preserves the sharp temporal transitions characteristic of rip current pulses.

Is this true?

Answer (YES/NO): YES